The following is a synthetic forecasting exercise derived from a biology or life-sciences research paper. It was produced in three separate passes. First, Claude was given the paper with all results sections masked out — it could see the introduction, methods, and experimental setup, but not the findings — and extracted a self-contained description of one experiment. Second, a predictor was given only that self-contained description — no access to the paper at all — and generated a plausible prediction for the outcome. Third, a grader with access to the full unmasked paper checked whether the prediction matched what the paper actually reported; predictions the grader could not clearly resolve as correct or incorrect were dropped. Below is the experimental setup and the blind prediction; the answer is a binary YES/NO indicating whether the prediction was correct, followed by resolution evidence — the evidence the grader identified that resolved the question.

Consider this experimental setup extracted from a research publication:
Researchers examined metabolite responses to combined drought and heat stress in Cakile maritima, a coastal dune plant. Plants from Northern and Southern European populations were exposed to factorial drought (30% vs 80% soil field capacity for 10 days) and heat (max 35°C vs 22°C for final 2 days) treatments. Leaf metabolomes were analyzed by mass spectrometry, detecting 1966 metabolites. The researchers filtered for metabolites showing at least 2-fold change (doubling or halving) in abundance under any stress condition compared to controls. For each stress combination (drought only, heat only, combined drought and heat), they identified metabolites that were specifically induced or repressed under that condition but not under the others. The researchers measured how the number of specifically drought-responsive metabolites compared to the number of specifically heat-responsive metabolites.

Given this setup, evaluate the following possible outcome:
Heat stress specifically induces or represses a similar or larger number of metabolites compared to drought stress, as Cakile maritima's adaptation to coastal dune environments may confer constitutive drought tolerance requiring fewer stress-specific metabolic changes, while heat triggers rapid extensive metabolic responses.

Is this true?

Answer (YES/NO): YES